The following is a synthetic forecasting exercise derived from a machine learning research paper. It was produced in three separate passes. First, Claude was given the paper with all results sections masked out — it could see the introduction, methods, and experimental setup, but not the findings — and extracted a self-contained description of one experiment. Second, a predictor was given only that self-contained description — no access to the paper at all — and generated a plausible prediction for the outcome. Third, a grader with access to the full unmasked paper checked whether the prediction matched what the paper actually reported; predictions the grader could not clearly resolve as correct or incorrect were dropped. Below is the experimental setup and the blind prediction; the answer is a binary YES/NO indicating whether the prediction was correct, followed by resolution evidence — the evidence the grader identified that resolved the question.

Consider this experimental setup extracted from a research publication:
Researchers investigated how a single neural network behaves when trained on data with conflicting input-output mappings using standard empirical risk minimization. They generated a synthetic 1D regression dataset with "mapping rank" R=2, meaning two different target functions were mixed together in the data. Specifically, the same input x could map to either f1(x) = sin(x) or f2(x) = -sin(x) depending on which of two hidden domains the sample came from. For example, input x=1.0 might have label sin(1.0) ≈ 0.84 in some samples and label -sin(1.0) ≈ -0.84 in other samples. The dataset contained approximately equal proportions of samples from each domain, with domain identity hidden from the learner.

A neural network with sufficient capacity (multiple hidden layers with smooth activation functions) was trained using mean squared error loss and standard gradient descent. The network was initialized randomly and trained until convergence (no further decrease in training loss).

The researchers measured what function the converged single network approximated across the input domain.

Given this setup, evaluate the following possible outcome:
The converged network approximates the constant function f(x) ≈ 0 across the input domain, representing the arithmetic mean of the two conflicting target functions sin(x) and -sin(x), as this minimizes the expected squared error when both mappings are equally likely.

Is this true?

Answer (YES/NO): YES